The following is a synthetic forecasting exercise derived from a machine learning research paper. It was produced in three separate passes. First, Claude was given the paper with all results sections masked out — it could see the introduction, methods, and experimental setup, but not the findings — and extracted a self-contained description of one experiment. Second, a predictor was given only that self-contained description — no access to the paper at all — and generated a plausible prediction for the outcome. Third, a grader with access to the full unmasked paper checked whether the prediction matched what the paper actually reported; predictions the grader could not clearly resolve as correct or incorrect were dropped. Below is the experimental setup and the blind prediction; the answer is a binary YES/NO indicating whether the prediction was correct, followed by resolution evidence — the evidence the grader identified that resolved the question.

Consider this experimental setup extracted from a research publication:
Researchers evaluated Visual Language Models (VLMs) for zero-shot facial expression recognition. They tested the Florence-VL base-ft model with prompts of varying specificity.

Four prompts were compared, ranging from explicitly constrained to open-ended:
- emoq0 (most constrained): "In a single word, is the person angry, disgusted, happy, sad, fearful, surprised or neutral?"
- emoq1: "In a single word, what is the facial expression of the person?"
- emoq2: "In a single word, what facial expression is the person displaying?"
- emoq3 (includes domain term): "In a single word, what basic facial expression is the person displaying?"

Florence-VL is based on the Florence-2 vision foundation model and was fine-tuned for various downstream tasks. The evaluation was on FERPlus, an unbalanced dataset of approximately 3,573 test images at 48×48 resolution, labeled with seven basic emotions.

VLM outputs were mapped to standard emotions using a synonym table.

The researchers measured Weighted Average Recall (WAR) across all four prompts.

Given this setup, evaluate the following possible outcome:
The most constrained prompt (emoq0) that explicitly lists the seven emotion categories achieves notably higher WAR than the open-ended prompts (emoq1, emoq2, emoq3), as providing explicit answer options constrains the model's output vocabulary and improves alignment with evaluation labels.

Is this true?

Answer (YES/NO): NO